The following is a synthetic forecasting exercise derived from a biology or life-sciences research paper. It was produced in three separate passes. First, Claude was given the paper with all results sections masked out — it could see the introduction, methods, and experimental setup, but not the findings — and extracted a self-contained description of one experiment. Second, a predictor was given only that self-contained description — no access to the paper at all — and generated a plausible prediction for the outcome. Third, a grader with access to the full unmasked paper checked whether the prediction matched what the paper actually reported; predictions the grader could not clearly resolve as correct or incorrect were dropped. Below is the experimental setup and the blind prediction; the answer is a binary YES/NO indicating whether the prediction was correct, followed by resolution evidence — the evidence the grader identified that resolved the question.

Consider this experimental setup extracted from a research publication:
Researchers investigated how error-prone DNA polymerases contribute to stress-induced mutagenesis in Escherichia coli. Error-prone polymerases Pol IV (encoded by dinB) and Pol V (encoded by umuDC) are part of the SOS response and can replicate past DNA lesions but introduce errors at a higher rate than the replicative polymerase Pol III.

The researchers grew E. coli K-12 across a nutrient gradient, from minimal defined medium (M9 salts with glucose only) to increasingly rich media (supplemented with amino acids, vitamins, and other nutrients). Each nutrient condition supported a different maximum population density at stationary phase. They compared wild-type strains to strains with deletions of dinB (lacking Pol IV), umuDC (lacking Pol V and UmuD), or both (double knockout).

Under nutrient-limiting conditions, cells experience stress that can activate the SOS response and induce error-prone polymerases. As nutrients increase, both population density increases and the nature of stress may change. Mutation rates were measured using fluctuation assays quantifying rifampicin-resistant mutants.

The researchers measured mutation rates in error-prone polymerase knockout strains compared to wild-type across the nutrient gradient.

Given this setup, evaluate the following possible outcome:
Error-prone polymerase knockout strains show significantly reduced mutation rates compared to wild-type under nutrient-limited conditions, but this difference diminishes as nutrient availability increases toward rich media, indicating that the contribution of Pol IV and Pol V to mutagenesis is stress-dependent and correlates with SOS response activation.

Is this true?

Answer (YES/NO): NO